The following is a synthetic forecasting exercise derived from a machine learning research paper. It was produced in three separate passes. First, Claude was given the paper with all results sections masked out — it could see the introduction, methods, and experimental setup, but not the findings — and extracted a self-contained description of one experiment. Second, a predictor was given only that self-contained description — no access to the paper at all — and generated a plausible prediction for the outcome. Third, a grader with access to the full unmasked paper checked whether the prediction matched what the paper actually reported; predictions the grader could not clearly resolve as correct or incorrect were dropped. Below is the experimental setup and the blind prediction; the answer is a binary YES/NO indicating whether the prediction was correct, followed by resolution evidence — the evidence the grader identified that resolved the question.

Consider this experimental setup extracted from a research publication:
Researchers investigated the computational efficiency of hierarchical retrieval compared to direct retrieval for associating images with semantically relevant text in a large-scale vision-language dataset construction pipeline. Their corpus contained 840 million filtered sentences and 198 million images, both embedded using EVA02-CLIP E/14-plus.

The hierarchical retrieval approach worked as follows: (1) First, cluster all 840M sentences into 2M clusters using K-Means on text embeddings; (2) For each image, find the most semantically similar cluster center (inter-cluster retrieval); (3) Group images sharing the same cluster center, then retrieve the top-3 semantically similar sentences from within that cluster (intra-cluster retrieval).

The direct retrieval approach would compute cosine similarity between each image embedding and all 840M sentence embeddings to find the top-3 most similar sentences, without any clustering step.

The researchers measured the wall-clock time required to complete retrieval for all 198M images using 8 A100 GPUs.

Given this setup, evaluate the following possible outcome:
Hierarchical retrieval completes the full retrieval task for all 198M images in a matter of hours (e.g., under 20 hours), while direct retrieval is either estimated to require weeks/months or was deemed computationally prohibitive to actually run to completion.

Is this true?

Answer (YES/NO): NO